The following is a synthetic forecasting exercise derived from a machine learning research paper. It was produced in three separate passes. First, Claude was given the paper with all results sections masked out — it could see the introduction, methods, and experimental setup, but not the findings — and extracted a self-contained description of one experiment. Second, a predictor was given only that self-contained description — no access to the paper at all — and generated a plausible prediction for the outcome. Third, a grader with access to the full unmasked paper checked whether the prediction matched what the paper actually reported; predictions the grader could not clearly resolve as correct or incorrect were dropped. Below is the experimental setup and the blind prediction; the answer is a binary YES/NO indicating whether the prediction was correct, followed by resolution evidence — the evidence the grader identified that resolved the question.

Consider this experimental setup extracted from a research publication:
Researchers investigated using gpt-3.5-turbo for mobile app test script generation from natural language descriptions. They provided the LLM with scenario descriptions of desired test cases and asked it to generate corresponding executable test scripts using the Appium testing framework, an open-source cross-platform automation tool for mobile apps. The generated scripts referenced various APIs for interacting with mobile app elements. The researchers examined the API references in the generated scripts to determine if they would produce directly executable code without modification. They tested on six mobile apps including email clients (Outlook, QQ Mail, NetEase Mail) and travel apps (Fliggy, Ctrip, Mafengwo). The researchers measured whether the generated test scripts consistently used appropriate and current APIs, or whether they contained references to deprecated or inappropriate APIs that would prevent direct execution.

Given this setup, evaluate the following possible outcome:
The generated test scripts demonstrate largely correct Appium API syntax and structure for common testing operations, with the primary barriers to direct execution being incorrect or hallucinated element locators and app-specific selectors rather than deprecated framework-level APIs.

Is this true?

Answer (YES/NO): NO